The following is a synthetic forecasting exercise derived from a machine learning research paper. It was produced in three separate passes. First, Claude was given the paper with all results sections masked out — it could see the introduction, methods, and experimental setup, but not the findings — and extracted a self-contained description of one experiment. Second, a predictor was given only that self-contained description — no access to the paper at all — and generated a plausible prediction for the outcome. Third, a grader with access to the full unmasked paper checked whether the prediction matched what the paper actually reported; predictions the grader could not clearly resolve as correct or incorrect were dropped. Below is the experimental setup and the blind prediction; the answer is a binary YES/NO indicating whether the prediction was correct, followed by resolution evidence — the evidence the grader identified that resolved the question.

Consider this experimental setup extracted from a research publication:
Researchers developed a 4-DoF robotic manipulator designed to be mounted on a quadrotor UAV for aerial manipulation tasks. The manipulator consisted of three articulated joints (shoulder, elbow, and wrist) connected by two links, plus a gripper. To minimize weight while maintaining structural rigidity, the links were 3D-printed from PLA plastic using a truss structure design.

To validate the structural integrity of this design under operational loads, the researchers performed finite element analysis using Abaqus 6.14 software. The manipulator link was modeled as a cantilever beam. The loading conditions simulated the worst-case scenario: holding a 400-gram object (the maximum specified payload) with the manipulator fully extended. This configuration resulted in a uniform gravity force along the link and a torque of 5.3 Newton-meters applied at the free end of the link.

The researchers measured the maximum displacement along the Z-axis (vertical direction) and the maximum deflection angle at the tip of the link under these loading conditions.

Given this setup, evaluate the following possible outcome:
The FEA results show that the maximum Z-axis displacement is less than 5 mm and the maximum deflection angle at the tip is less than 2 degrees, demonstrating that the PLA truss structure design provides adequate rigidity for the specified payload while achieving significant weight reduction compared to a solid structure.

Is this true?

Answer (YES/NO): NO